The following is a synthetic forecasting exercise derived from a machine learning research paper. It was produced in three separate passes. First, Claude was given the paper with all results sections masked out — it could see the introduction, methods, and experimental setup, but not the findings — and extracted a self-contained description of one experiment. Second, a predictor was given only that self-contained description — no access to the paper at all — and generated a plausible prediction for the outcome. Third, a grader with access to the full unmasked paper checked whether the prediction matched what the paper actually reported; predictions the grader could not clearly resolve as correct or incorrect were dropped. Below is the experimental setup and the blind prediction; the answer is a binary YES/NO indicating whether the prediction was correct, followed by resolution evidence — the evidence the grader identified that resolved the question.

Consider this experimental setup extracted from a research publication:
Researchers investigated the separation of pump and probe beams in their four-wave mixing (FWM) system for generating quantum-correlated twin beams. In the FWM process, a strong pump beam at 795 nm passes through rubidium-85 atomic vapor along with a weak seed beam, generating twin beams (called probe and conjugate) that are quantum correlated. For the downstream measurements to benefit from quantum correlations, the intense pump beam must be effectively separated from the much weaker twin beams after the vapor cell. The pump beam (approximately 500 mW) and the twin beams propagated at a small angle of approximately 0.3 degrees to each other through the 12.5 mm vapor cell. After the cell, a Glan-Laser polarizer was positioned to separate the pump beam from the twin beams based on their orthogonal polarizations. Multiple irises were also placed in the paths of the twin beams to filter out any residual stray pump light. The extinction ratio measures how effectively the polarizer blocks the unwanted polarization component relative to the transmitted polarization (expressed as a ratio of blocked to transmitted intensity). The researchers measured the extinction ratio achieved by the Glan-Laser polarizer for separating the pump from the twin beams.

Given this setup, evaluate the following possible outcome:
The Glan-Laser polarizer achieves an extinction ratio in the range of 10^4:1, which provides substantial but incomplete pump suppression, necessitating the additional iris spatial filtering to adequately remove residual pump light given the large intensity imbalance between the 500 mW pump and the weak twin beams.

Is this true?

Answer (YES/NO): NO